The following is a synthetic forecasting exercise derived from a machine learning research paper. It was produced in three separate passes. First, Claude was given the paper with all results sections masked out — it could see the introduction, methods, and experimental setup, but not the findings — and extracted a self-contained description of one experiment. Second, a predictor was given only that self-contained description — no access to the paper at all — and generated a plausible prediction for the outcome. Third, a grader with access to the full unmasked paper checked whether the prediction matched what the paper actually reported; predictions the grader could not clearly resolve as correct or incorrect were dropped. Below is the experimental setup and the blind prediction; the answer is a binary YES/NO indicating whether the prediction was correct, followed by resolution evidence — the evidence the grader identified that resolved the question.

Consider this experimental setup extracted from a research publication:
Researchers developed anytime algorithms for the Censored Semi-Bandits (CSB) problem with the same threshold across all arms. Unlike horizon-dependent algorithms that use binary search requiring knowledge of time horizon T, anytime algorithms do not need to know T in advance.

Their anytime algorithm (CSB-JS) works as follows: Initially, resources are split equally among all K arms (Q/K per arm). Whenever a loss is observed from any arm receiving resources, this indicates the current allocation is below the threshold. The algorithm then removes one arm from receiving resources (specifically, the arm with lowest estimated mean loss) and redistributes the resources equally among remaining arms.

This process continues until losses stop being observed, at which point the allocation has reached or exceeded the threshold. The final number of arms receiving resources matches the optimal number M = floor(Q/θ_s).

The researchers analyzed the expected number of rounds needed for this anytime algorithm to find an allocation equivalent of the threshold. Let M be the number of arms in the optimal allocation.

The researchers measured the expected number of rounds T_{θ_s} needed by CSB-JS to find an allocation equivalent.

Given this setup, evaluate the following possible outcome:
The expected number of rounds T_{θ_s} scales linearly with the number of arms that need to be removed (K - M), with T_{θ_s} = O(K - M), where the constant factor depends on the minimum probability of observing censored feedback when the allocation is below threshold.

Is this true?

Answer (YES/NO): NO